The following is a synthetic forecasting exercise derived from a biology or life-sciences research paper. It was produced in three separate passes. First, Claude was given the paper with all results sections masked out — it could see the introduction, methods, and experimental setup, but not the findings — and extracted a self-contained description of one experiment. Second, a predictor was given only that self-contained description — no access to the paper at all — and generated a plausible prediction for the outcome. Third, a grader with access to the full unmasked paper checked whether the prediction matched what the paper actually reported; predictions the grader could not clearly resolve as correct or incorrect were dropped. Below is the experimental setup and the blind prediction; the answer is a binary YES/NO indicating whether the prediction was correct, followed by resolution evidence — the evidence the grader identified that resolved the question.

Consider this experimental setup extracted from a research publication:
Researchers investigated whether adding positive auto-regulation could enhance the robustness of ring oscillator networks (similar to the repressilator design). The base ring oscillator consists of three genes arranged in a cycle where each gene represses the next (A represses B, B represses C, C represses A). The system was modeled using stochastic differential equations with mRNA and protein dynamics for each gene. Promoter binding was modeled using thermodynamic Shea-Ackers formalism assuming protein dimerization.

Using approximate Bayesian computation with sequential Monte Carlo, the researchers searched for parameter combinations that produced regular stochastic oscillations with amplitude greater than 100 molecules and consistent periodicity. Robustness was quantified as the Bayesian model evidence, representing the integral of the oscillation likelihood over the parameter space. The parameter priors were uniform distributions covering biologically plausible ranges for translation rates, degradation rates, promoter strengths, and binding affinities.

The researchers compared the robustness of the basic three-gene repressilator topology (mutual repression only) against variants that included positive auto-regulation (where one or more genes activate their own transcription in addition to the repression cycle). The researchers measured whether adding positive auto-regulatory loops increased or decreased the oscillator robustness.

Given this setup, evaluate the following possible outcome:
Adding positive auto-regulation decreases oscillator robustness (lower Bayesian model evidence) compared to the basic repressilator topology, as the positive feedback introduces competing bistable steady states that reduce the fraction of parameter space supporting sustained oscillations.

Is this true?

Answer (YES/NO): NO